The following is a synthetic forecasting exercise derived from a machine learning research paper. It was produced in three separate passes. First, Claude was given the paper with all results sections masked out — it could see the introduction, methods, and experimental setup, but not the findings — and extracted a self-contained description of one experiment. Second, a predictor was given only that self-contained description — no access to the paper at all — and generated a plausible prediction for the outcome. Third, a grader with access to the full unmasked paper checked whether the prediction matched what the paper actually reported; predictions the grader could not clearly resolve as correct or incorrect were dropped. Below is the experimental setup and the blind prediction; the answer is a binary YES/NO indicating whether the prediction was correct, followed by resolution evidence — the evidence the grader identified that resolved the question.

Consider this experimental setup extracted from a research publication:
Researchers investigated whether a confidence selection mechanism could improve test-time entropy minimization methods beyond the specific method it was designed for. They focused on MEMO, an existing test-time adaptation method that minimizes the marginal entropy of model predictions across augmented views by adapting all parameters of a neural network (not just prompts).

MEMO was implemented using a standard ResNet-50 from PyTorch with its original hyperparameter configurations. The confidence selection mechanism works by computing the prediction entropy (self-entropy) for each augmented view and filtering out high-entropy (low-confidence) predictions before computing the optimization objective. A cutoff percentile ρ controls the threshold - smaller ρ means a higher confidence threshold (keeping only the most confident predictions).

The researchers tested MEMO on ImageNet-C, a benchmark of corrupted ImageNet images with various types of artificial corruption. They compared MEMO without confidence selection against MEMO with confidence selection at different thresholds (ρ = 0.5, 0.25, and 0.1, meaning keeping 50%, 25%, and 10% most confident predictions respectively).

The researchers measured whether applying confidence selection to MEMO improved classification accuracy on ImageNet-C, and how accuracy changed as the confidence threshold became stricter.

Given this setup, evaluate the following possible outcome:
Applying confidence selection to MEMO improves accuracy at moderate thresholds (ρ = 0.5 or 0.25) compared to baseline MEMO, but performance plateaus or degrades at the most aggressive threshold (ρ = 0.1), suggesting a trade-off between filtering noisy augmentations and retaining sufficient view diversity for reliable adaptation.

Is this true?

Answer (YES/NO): NO